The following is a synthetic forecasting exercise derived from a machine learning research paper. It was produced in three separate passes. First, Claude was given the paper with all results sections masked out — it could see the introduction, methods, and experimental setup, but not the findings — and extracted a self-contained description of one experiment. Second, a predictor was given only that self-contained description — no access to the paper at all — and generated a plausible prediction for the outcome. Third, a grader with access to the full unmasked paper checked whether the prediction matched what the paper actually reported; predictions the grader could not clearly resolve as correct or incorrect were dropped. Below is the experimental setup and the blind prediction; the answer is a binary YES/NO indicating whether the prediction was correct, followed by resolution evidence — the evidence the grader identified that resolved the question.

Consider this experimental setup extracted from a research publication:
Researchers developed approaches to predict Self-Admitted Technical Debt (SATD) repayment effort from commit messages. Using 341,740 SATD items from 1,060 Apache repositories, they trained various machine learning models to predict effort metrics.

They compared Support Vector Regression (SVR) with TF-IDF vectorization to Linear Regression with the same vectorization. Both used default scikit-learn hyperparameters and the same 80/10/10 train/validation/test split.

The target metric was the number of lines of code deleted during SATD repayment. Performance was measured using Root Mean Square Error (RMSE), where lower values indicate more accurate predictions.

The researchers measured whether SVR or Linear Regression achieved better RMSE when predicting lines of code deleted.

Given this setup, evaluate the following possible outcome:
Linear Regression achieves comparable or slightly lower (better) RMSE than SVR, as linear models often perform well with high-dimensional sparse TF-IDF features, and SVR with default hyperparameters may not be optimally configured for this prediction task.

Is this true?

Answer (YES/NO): NO